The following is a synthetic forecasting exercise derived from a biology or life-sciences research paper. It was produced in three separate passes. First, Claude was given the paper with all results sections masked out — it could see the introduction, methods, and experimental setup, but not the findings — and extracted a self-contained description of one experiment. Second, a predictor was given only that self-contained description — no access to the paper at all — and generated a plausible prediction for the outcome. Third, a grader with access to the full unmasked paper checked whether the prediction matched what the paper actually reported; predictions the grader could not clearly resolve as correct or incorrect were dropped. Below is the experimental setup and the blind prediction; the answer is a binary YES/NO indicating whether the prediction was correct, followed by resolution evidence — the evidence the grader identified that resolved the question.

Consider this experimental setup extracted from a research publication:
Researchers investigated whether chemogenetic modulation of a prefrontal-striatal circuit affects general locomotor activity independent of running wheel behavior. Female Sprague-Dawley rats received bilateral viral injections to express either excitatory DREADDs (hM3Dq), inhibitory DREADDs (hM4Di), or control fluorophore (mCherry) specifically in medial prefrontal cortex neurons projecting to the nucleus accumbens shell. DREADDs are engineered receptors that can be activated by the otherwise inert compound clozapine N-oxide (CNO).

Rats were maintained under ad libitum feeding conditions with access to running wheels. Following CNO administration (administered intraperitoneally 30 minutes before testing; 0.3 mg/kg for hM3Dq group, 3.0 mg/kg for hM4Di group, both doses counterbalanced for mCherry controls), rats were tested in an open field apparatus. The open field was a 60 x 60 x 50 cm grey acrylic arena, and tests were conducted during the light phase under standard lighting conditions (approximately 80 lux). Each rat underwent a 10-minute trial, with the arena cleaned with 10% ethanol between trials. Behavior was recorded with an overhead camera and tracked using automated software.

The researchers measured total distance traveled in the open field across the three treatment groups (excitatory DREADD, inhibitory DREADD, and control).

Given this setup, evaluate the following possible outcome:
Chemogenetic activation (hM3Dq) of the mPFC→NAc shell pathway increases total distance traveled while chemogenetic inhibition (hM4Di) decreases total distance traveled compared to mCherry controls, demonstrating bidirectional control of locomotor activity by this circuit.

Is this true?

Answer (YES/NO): NO